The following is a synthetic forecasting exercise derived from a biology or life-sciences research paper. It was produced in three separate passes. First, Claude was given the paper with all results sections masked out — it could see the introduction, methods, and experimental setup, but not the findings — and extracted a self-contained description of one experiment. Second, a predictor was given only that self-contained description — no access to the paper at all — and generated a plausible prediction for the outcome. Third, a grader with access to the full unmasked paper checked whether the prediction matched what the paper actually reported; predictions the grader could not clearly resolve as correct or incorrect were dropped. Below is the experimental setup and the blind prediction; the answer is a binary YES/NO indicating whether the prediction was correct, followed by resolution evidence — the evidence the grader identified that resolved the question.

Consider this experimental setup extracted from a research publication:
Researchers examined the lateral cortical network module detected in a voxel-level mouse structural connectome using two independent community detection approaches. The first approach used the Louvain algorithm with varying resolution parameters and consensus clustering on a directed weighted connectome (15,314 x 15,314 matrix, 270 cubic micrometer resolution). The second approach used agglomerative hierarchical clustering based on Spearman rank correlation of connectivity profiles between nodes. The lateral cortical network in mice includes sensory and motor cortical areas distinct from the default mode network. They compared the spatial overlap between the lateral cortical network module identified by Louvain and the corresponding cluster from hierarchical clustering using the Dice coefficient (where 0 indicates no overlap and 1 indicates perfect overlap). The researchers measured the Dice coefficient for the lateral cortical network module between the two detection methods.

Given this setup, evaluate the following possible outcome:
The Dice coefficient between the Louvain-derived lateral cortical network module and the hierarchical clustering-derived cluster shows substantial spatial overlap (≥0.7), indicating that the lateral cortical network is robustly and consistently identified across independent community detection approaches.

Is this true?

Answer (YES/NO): YES